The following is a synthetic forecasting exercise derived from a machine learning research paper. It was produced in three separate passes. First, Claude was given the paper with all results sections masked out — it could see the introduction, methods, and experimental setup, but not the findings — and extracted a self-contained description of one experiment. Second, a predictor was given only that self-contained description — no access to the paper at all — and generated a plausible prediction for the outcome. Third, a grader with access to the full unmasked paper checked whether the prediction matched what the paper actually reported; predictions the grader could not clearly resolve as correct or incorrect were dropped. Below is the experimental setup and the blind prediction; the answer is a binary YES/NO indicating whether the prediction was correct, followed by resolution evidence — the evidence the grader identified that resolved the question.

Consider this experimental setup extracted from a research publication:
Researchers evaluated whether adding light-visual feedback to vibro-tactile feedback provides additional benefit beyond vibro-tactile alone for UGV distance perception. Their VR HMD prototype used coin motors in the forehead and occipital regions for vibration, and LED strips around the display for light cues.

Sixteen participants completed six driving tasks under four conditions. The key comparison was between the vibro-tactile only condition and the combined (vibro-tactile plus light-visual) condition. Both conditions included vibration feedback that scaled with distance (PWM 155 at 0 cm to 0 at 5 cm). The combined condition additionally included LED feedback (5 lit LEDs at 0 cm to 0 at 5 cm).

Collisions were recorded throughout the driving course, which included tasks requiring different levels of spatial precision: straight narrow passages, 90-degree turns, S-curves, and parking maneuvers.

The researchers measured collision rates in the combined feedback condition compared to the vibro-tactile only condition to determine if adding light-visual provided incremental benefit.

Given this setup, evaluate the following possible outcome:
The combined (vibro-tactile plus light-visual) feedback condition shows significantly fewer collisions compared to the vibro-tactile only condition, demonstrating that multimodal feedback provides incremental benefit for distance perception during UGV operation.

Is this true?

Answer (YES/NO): NO